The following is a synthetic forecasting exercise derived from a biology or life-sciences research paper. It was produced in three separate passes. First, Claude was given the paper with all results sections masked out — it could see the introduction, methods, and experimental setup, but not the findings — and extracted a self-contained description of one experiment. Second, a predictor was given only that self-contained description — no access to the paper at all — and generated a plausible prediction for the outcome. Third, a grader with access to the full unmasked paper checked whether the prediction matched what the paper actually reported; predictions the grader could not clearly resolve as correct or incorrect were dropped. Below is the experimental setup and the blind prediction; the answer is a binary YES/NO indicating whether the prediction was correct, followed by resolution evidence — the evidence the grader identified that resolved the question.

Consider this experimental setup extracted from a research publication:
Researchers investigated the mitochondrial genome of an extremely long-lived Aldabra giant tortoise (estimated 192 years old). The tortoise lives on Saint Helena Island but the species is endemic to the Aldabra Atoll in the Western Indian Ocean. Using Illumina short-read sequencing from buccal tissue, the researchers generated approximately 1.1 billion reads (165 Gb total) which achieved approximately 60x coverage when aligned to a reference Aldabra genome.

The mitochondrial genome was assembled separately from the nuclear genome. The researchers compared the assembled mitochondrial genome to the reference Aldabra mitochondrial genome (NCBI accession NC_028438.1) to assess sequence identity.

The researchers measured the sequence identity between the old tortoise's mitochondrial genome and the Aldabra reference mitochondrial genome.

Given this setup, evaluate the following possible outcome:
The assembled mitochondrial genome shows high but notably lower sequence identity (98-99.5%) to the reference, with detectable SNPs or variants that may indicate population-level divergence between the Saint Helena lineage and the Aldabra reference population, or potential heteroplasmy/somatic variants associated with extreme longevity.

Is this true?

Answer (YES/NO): NO